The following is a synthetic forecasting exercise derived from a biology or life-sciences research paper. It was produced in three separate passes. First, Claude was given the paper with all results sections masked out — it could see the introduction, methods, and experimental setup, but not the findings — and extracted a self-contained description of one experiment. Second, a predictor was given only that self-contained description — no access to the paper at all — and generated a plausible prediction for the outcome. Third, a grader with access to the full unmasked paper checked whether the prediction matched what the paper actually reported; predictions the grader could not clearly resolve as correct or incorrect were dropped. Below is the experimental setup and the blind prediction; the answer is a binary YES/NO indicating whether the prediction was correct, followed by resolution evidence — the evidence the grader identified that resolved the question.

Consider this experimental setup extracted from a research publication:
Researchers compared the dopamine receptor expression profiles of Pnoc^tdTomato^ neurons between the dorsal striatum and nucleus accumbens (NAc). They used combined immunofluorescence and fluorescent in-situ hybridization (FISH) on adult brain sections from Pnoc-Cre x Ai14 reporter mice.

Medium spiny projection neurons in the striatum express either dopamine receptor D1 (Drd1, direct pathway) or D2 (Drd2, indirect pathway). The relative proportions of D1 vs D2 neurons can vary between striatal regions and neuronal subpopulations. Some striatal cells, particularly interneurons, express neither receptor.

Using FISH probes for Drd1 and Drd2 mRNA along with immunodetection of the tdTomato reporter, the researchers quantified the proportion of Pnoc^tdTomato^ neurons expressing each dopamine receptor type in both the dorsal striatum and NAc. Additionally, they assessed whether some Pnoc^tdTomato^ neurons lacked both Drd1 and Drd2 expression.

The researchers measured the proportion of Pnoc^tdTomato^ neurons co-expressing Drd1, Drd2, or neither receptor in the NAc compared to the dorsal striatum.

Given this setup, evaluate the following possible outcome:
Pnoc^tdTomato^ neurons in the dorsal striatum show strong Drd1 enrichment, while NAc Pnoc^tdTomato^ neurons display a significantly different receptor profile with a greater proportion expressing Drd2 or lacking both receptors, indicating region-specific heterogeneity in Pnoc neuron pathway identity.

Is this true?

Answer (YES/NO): YES